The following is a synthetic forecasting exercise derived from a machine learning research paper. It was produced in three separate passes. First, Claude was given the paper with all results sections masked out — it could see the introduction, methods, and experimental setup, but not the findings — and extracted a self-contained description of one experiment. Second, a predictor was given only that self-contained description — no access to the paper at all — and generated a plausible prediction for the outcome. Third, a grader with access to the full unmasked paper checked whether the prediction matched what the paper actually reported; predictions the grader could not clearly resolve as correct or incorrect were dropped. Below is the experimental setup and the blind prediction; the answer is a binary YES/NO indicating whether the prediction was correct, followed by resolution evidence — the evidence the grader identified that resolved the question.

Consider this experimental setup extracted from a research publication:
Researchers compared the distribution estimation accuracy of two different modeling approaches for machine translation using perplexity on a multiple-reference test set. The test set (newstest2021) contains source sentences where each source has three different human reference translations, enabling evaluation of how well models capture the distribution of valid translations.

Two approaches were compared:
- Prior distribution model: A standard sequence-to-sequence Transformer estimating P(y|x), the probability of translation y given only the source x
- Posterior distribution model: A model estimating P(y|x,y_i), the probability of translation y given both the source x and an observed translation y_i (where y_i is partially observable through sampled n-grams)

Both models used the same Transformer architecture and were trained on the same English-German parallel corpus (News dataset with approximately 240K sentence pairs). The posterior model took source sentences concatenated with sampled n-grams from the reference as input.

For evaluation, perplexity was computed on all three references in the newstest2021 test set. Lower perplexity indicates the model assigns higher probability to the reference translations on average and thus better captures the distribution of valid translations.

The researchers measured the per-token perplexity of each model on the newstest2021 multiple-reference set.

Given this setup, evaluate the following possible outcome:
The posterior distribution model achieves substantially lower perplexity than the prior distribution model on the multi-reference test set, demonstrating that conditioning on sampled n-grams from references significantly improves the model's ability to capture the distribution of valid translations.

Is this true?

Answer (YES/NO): YES